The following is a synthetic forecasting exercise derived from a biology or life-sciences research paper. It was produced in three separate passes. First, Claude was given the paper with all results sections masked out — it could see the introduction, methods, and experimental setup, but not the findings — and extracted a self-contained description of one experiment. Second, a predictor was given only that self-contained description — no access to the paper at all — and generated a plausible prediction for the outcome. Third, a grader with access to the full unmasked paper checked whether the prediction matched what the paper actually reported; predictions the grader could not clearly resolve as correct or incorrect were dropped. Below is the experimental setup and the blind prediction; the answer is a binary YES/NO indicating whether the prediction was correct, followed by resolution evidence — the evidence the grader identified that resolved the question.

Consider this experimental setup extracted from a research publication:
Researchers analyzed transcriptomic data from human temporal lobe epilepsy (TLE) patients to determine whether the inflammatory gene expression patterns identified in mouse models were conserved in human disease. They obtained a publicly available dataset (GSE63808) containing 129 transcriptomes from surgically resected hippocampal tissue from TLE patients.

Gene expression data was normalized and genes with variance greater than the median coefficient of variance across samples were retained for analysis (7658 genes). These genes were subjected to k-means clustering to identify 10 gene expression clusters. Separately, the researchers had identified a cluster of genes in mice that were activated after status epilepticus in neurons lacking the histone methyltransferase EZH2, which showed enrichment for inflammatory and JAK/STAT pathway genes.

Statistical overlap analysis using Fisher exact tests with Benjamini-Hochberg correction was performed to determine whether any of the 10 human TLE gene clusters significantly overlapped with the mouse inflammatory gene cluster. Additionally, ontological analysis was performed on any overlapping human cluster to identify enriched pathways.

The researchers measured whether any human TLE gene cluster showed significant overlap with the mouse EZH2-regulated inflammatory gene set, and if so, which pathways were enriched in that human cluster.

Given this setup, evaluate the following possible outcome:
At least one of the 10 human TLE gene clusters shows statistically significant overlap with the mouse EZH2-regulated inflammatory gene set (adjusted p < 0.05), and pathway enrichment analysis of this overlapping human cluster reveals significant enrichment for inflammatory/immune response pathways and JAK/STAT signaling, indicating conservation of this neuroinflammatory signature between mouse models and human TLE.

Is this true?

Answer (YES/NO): YES